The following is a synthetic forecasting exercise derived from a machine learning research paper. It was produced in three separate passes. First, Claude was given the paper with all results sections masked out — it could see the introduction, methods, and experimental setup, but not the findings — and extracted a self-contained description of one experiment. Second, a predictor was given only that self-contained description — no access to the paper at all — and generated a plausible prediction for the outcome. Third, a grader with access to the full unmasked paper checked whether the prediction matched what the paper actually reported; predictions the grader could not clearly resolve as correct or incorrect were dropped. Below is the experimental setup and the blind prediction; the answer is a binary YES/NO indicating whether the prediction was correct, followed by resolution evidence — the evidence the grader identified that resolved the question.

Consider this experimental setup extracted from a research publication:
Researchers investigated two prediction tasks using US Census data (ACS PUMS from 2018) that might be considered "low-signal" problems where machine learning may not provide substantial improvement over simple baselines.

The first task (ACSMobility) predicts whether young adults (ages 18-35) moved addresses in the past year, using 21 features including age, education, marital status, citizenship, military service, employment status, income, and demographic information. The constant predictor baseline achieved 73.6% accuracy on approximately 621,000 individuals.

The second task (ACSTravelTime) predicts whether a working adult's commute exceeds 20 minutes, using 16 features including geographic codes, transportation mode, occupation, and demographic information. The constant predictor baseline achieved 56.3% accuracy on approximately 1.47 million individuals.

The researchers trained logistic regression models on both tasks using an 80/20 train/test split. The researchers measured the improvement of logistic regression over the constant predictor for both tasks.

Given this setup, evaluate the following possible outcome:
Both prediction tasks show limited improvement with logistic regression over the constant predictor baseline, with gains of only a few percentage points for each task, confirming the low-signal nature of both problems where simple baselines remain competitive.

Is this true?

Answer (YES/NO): YES